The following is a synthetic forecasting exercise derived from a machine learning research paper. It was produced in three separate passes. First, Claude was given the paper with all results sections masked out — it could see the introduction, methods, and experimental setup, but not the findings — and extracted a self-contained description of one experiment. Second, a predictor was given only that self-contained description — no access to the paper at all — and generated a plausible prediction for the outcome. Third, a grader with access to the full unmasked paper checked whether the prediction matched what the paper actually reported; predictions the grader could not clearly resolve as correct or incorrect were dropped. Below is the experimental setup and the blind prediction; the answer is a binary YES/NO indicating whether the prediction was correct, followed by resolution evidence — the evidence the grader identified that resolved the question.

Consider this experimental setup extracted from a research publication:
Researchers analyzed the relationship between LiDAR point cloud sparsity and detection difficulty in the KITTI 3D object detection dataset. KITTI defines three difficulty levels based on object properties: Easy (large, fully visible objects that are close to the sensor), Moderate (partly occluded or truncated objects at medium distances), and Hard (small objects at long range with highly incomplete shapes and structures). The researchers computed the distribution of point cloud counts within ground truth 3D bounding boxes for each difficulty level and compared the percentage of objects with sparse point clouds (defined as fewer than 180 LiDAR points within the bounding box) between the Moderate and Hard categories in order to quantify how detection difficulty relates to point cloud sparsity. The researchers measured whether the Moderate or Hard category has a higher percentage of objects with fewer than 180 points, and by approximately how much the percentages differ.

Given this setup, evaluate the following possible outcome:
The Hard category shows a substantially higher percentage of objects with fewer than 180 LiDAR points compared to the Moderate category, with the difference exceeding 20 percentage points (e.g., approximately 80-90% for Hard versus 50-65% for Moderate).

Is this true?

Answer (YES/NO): NO